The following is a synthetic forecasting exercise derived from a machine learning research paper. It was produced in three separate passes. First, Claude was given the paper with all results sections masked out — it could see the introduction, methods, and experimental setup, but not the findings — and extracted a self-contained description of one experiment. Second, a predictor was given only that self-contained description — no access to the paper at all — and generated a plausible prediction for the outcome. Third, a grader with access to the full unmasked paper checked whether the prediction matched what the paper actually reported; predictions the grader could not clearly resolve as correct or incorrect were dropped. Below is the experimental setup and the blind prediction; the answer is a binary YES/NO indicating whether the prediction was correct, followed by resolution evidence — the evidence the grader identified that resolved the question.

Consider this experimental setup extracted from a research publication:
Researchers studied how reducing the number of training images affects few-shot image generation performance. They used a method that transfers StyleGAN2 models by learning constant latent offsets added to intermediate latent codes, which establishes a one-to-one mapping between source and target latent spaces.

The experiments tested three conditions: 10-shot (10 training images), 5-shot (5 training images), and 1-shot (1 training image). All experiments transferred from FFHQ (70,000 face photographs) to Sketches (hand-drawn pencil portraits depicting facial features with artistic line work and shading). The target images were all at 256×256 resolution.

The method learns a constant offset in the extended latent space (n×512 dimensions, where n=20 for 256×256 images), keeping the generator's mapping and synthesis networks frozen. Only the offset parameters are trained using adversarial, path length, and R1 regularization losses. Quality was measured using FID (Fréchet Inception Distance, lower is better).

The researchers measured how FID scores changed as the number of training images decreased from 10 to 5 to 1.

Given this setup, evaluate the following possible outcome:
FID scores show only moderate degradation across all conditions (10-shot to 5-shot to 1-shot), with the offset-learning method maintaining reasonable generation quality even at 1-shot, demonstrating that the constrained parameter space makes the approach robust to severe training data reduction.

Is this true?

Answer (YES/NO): NO